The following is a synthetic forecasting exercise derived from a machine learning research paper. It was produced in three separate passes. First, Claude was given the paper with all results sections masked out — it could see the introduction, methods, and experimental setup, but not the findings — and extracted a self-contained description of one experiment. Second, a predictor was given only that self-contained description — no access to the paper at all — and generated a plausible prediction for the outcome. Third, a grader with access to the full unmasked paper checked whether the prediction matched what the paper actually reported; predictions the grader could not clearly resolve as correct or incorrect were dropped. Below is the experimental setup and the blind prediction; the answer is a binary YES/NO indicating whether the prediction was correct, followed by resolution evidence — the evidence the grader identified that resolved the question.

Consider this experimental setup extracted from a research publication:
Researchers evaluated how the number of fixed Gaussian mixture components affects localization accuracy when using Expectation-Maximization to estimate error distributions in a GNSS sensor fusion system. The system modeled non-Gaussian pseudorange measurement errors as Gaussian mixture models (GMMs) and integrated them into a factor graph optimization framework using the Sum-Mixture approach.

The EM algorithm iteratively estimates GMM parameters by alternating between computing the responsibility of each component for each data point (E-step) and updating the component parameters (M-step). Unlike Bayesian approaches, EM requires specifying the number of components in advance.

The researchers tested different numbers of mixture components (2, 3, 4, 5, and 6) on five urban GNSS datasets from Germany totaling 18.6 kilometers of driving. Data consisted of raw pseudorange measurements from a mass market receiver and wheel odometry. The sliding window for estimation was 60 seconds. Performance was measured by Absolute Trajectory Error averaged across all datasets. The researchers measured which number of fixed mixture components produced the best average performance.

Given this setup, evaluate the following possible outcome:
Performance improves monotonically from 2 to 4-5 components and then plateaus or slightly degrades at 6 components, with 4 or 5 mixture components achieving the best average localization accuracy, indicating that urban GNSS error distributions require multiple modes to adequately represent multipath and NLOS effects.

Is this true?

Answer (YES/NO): NO